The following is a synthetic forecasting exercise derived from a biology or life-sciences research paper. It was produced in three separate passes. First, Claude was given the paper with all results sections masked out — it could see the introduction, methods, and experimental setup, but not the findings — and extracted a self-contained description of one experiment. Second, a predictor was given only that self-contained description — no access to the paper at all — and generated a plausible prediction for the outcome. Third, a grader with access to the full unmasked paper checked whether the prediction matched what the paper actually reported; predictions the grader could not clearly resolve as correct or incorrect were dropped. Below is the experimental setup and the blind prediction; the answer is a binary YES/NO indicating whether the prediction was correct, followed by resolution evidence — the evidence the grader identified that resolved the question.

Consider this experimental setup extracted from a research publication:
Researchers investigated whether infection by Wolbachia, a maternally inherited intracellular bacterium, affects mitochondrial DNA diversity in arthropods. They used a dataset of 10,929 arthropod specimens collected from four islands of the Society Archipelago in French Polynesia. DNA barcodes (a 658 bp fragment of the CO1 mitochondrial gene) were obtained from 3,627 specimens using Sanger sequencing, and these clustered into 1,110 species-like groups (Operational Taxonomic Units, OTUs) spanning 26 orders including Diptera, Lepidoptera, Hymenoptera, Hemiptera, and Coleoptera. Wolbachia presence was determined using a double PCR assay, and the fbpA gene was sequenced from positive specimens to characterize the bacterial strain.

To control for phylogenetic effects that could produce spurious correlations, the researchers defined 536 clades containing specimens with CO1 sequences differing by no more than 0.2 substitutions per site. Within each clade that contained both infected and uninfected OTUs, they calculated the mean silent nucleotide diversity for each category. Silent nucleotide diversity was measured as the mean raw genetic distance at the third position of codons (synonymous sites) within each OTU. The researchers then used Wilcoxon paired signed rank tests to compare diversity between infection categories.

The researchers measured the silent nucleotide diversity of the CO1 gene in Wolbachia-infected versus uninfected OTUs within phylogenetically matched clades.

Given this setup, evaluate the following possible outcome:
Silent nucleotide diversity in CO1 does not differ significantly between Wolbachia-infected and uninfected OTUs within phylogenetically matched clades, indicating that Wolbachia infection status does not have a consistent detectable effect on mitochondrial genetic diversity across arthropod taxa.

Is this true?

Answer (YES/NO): NO